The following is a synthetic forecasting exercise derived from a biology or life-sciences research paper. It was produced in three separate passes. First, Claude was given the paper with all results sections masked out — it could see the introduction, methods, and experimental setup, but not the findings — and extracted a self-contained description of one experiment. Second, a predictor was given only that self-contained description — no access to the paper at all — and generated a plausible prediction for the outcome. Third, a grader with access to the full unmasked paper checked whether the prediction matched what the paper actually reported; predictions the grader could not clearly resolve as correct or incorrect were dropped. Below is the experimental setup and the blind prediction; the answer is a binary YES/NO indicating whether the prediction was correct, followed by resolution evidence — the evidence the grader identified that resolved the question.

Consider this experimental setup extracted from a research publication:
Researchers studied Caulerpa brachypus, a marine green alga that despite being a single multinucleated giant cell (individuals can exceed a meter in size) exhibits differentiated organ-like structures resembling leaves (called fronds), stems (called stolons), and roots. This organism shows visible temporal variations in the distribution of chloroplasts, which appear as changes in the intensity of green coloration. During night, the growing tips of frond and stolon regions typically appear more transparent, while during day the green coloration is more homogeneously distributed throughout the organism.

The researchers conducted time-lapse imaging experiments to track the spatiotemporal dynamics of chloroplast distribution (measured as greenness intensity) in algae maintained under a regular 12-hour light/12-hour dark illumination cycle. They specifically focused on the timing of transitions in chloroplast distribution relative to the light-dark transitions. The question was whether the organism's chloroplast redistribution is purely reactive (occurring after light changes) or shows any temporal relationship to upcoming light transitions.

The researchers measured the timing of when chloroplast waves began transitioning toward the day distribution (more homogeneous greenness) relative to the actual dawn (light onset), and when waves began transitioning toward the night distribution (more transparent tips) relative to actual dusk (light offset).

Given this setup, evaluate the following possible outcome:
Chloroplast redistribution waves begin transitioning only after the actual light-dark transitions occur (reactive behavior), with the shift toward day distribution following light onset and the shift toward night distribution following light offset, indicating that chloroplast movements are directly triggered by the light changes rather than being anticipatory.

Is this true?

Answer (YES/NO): NO